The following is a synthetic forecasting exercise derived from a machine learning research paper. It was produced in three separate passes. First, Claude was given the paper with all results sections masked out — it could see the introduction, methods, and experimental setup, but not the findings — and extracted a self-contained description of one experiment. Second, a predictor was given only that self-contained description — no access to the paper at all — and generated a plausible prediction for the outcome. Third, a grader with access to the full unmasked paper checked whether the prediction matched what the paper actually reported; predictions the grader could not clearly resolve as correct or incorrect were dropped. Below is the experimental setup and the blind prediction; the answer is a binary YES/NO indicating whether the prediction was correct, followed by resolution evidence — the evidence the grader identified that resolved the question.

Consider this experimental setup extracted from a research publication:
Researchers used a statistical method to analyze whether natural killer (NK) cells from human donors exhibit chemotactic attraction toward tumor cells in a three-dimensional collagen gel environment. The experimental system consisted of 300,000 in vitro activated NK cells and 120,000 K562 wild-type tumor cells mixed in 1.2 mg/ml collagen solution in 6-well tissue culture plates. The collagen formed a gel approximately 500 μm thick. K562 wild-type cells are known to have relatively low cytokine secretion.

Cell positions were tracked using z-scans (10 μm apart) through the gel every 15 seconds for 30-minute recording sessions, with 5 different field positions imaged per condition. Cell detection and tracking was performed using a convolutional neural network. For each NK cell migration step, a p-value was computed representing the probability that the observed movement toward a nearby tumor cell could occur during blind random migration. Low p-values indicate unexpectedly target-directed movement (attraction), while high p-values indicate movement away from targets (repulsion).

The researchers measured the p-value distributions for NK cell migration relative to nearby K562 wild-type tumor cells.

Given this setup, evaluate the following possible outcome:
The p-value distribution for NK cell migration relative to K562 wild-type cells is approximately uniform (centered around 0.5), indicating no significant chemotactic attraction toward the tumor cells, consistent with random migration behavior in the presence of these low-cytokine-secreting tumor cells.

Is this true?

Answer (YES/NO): NO